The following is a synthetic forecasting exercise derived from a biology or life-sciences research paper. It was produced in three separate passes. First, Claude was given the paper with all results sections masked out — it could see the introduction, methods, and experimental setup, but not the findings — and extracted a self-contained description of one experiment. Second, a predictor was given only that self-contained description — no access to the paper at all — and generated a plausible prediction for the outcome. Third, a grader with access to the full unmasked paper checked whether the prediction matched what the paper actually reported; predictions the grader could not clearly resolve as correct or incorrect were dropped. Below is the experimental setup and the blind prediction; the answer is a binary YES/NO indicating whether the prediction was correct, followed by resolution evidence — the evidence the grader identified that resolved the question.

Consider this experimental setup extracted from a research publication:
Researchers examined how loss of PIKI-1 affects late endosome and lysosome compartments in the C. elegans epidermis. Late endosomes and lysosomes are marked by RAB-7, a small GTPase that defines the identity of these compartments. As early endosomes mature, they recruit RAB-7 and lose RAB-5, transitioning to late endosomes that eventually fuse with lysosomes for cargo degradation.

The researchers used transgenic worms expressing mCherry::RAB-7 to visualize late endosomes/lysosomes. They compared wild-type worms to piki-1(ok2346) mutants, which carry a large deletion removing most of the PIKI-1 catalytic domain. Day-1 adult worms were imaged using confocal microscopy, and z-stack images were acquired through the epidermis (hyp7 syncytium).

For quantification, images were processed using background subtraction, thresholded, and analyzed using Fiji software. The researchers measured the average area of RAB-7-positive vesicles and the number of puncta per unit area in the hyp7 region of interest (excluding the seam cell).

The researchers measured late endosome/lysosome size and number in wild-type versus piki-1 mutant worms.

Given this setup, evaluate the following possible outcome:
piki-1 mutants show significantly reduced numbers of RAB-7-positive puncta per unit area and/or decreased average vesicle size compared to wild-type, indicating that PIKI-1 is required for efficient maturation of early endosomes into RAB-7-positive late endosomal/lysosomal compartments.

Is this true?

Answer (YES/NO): NO